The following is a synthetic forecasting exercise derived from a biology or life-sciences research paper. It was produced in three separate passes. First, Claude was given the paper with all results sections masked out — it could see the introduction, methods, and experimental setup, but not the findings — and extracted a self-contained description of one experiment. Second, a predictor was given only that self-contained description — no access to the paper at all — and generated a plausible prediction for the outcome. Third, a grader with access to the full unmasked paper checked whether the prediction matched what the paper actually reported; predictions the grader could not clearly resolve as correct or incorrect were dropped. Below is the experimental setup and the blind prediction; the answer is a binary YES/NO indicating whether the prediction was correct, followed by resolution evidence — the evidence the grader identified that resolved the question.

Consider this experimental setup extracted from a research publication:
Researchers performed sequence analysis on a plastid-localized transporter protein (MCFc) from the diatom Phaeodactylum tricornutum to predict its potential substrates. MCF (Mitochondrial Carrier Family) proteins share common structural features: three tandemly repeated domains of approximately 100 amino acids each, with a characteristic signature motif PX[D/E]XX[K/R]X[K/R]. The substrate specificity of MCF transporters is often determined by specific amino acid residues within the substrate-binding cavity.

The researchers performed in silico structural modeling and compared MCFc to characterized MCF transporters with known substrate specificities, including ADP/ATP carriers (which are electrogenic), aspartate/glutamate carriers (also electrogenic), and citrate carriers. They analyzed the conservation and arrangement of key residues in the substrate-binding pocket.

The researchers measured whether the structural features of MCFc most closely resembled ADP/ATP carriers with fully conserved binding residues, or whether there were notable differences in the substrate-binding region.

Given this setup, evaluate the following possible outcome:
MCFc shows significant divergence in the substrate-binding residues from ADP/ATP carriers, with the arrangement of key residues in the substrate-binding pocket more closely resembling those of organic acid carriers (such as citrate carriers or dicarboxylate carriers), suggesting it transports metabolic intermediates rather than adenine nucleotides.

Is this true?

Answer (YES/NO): NO